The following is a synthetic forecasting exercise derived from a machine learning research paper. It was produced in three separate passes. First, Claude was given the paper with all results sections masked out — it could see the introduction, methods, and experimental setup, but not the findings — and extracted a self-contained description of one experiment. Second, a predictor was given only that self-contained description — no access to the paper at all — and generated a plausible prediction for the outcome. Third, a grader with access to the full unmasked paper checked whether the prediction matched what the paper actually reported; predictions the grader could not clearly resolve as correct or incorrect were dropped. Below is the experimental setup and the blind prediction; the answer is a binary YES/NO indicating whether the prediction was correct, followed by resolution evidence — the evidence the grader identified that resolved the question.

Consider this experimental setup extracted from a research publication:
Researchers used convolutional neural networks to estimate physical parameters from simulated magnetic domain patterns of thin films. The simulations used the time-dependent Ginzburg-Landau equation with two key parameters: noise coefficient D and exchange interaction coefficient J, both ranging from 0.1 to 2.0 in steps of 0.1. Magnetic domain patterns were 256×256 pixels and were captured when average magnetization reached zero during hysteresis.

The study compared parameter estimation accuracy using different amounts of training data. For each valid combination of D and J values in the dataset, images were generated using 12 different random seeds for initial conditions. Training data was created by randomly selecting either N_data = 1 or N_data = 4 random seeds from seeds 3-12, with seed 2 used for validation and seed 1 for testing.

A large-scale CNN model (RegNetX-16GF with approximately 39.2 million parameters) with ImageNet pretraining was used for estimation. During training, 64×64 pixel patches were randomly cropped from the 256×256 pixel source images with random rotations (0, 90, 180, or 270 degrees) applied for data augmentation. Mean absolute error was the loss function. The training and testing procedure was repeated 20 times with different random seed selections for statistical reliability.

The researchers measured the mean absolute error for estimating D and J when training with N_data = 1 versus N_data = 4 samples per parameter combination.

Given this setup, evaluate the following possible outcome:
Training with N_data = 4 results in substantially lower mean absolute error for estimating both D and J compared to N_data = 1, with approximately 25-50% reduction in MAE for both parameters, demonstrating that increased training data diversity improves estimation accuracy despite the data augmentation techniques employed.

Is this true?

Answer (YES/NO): NO